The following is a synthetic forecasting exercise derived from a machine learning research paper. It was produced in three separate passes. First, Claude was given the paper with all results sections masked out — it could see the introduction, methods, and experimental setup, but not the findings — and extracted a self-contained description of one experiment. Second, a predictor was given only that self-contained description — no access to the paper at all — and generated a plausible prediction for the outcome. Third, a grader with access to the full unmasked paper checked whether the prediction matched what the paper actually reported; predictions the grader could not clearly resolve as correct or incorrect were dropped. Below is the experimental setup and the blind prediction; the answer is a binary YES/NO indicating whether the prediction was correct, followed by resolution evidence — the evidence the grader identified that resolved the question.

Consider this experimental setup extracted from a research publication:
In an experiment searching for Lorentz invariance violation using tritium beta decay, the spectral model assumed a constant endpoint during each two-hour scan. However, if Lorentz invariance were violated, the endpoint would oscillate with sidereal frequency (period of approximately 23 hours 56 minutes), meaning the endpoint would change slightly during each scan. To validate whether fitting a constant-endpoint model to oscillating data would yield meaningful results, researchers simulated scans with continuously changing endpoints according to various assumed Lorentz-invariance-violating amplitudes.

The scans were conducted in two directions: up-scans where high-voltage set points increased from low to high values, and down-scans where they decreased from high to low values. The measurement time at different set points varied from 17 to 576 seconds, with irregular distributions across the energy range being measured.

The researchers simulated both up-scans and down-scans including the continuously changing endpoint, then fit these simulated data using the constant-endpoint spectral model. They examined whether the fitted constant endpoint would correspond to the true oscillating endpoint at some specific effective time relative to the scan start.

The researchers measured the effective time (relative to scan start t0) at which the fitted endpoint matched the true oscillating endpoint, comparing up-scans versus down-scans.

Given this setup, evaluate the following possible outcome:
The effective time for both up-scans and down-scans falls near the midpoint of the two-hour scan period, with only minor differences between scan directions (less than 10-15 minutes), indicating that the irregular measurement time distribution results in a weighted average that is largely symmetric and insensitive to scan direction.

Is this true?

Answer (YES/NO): NO